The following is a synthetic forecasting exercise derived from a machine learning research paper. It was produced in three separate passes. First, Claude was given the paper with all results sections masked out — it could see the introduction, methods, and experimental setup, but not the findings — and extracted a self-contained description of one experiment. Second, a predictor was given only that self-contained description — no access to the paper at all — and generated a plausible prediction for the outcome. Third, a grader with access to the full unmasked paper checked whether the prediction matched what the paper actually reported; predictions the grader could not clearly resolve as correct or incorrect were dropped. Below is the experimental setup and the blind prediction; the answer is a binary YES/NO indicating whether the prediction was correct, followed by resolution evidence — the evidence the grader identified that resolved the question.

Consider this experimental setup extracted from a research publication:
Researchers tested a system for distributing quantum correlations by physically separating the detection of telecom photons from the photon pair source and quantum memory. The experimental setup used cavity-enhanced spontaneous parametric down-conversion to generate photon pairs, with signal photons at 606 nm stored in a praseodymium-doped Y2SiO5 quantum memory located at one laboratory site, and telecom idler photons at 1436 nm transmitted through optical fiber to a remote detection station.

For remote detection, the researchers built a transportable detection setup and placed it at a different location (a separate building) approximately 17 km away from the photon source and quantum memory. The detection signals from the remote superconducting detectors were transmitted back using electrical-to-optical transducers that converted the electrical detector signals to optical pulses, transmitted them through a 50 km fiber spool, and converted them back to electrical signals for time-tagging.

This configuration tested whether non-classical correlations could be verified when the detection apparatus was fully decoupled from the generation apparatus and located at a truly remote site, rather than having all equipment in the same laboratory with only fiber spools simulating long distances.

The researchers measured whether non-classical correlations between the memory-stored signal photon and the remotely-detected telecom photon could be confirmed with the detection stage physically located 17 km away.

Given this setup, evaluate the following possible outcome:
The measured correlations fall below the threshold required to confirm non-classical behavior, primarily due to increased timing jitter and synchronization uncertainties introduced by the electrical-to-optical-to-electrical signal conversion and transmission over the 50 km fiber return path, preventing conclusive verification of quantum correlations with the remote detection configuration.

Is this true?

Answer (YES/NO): NO